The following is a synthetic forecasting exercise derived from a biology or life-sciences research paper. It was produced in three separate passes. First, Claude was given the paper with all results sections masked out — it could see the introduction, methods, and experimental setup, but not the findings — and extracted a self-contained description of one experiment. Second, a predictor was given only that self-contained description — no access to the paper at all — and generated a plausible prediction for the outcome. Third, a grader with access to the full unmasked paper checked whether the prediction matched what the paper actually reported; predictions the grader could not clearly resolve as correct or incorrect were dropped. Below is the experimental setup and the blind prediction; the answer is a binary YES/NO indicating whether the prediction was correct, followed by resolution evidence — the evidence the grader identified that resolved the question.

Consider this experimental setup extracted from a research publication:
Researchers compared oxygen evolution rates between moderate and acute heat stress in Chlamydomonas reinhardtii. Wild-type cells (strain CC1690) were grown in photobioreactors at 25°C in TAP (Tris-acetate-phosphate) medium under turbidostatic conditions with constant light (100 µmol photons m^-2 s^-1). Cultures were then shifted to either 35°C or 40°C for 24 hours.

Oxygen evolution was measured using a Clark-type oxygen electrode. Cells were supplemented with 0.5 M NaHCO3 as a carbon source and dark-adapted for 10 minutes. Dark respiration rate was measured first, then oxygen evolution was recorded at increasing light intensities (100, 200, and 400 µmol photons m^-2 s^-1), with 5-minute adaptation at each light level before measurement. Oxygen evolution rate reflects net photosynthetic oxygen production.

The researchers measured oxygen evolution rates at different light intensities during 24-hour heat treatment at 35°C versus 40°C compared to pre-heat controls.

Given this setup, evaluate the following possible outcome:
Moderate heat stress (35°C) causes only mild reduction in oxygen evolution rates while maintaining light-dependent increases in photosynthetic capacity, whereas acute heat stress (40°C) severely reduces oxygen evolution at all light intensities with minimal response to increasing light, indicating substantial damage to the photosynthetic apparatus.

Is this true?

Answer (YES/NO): NO